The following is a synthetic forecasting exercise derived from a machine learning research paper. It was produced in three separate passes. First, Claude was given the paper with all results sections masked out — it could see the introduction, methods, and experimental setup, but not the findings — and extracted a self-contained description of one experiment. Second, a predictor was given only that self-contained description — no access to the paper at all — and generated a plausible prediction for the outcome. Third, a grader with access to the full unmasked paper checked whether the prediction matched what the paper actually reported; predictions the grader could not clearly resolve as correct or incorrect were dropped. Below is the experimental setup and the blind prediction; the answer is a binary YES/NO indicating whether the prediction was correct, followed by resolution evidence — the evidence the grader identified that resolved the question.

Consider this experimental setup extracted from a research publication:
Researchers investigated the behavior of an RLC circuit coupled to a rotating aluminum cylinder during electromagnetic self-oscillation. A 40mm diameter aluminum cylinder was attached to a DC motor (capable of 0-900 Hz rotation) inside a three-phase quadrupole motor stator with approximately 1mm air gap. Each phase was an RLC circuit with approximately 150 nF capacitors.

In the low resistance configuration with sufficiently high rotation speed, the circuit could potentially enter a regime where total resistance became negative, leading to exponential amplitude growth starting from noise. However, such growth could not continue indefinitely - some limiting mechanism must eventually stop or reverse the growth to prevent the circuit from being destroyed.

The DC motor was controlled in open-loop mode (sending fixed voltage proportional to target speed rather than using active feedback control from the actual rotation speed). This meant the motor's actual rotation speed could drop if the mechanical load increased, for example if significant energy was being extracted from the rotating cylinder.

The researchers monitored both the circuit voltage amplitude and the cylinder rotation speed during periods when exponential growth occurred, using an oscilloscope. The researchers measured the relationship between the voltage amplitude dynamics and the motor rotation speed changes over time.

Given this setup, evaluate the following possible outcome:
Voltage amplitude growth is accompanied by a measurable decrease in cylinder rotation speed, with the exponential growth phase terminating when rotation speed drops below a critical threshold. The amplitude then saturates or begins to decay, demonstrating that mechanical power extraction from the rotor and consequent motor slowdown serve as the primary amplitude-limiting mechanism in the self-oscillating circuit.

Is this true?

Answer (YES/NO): YES